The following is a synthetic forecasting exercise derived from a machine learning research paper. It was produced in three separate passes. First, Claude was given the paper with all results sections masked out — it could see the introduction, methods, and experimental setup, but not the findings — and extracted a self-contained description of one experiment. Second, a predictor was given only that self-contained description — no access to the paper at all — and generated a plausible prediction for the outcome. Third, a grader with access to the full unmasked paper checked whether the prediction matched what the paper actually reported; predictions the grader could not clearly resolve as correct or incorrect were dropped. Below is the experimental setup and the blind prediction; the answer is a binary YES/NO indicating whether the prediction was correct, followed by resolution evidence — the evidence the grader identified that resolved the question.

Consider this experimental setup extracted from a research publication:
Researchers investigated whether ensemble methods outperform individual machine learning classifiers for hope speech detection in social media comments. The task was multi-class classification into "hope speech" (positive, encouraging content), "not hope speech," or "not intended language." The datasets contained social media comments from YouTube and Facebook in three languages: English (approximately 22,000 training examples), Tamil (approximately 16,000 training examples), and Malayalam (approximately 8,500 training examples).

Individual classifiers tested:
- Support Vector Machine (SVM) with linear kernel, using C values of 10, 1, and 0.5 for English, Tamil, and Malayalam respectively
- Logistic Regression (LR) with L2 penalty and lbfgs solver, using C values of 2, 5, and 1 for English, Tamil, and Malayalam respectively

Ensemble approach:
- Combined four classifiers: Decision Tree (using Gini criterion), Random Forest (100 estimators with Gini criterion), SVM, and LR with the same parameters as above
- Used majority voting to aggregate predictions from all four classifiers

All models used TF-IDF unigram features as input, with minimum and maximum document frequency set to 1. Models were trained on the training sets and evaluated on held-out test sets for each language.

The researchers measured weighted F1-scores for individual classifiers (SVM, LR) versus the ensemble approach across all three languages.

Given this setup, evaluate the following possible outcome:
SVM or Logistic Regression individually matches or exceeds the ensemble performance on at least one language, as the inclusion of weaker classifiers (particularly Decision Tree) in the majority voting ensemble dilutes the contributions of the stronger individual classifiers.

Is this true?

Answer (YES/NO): YES